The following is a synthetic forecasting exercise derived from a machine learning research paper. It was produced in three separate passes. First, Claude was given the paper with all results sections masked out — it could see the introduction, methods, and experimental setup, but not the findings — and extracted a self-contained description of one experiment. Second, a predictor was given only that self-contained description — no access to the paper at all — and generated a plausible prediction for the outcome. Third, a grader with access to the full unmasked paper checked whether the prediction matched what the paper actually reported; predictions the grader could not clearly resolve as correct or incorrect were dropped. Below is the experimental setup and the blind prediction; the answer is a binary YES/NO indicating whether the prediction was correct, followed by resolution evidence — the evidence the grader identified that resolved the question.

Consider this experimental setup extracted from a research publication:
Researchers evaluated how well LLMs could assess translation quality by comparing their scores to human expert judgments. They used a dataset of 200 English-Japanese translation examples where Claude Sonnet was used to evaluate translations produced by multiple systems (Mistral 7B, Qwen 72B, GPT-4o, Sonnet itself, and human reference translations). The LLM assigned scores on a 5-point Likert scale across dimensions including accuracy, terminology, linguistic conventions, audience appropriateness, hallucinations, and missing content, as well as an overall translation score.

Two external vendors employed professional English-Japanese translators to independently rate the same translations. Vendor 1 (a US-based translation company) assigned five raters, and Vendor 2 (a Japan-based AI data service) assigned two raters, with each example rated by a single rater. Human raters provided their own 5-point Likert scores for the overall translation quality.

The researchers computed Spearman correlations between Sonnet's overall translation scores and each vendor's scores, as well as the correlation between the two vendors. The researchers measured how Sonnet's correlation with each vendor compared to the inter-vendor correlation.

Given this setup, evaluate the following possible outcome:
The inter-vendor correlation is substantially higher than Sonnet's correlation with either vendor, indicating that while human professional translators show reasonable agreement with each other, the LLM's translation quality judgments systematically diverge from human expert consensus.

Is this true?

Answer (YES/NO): NO